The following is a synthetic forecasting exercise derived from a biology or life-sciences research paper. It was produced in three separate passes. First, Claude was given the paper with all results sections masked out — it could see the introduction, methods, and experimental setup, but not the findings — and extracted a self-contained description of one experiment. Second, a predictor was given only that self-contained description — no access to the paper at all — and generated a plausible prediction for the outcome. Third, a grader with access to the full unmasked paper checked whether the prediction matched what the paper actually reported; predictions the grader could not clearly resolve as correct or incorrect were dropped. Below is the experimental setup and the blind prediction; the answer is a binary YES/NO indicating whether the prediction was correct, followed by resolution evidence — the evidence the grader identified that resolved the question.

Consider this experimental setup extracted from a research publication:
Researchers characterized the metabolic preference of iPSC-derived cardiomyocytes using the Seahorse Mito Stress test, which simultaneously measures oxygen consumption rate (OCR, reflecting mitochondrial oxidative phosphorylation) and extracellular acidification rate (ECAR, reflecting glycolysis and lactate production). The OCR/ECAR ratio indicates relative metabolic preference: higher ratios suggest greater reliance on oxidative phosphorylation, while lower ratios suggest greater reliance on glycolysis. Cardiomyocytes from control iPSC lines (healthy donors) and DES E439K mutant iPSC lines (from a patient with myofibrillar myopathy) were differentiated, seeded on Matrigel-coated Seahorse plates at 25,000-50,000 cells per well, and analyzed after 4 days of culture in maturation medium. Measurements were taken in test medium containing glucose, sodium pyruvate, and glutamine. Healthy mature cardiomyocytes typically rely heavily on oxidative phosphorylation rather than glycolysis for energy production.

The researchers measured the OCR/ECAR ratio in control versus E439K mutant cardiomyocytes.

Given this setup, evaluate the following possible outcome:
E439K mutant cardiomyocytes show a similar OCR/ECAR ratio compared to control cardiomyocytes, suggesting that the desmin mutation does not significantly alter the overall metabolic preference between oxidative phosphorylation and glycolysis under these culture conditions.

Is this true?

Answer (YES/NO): NO